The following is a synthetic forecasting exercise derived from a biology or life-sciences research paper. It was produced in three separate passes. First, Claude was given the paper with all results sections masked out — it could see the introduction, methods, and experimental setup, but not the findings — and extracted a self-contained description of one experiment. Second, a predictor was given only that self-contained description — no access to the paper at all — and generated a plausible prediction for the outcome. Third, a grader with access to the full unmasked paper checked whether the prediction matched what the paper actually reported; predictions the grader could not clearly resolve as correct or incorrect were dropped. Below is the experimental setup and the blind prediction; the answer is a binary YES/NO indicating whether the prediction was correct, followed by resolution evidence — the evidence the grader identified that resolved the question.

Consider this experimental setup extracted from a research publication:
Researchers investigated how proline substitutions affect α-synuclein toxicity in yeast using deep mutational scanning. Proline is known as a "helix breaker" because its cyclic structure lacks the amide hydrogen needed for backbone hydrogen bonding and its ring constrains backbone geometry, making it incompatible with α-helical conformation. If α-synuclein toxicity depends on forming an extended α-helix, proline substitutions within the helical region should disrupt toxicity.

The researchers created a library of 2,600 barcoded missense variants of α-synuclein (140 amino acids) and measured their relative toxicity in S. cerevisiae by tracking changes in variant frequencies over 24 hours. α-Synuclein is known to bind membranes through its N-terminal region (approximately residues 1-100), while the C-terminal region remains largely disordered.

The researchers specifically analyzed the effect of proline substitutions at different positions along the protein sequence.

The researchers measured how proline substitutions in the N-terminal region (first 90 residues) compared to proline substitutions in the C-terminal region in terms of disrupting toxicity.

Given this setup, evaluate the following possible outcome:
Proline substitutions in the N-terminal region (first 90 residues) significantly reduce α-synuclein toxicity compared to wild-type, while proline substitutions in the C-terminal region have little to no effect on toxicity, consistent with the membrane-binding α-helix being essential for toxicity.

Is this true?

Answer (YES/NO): YES